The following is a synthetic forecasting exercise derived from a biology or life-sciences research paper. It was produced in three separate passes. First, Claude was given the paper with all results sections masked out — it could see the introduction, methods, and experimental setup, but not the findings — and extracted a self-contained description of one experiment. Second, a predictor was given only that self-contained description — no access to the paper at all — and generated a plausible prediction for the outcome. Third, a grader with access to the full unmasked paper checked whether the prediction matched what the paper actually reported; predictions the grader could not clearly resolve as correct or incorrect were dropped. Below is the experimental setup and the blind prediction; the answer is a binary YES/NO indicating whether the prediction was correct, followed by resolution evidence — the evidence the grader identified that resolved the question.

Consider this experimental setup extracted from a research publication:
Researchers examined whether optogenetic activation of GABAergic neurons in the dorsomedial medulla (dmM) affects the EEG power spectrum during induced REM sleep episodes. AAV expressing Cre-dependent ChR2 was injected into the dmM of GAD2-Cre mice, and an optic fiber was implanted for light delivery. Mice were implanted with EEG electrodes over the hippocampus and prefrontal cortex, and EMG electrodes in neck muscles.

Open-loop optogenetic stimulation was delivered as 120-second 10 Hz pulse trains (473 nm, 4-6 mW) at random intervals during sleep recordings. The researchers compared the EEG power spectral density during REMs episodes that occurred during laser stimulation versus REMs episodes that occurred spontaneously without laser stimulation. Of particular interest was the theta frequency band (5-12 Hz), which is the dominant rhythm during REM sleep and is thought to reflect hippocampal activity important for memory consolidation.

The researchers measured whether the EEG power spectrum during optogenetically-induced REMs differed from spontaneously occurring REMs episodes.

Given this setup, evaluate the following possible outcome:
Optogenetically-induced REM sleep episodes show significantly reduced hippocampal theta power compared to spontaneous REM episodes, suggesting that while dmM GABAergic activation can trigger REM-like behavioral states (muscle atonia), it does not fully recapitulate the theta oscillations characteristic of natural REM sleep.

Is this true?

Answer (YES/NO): NO